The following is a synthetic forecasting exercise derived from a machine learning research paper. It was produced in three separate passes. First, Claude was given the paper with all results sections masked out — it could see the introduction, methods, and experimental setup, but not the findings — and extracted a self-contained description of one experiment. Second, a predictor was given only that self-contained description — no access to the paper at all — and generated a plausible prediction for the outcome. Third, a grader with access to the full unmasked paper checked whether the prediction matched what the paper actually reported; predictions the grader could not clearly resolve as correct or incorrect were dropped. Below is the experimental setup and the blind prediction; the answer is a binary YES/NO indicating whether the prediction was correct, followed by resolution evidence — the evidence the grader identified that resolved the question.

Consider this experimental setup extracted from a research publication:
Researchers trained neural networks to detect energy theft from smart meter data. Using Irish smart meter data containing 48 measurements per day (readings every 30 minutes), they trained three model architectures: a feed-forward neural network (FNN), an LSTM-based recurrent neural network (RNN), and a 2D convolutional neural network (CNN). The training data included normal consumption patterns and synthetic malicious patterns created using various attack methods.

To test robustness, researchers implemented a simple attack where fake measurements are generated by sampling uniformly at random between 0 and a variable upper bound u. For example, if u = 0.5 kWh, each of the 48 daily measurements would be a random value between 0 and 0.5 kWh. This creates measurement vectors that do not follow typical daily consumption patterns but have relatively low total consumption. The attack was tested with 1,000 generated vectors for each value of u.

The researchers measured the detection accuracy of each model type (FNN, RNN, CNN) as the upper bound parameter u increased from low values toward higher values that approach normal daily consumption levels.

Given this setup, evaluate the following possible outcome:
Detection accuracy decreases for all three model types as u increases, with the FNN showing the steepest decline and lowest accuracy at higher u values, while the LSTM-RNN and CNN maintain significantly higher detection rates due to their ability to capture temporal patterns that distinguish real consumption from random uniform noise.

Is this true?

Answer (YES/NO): NO